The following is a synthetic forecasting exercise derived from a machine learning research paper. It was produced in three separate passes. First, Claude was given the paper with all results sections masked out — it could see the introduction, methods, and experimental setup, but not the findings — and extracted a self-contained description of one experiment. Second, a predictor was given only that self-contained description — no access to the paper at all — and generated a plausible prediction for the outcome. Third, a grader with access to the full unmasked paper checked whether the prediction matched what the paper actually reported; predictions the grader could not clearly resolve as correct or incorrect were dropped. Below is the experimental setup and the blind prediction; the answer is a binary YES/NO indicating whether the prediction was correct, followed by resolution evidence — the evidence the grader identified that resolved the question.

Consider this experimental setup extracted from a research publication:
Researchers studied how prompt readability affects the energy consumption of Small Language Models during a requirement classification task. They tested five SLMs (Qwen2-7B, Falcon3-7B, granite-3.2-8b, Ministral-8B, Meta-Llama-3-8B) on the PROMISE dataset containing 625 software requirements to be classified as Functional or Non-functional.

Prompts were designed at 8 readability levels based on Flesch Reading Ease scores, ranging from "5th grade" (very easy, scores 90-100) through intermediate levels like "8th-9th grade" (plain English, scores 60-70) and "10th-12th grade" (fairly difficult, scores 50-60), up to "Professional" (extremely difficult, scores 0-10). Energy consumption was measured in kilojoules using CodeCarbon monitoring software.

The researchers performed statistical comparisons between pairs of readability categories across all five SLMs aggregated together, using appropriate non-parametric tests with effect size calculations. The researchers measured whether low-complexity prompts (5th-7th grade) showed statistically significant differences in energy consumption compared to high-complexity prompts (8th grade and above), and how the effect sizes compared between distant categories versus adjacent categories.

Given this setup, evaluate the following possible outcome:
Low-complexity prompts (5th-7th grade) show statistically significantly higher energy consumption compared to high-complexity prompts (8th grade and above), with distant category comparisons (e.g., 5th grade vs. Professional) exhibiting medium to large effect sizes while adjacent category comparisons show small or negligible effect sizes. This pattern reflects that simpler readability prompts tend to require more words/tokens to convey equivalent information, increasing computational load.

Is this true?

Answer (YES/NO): NO